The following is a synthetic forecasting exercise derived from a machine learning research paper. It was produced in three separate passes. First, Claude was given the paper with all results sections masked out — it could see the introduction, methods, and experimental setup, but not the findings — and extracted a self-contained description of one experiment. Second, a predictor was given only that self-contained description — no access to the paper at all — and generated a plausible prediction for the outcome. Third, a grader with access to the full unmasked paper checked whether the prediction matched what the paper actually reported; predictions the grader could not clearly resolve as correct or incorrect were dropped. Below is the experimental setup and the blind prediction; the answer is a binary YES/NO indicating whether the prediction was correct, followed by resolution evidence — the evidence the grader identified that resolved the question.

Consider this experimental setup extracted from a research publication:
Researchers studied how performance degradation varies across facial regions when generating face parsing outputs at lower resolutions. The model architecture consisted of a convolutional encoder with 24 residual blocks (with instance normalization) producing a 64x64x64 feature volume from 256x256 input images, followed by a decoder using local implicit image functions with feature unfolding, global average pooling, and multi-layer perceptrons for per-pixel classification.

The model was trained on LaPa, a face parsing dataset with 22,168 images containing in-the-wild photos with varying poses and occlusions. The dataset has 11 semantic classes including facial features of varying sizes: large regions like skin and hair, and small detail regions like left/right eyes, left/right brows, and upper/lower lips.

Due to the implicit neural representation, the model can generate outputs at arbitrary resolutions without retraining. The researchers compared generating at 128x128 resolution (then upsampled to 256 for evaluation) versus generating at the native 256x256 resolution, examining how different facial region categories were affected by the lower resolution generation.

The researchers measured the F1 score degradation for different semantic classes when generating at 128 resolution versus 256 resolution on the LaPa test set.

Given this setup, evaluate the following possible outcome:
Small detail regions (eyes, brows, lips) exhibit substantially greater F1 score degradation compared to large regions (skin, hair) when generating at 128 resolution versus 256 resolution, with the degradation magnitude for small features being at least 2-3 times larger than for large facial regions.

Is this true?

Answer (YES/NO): NO